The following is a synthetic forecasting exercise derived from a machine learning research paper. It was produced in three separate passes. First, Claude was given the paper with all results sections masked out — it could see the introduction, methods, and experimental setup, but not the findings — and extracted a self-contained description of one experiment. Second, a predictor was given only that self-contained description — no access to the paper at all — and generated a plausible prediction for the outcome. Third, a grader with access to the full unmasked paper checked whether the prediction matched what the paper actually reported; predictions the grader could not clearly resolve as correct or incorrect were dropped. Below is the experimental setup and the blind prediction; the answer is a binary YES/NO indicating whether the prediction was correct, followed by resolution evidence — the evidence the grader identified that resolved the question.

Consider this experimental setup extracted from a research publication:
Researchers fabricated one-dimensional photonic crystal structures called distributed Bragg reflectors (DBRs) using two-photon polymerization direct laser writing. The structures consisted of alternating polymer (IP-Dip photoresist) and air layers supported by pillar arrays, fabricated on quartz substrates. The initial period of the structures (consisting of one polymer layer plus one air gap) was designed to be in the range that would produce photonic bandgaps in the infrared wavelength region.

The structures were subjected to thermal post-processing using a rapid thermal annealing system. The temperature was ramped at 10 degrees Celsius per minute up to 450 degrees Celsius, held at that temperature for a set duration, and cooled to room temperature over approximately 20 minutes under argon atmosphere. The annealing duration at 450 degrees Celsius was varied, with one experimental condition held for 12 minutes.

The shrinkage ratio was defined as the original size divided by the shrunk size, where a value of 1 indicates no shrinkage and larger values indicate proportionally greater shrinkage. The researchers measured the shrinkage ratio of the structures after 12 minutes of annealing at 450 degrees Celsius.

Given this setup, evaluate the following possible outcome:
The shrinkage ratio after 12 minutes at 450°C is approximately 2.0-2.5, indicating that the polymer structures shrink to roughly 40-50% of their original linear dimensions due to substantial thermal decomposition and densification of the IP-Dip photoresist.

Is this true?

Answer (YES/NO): NO